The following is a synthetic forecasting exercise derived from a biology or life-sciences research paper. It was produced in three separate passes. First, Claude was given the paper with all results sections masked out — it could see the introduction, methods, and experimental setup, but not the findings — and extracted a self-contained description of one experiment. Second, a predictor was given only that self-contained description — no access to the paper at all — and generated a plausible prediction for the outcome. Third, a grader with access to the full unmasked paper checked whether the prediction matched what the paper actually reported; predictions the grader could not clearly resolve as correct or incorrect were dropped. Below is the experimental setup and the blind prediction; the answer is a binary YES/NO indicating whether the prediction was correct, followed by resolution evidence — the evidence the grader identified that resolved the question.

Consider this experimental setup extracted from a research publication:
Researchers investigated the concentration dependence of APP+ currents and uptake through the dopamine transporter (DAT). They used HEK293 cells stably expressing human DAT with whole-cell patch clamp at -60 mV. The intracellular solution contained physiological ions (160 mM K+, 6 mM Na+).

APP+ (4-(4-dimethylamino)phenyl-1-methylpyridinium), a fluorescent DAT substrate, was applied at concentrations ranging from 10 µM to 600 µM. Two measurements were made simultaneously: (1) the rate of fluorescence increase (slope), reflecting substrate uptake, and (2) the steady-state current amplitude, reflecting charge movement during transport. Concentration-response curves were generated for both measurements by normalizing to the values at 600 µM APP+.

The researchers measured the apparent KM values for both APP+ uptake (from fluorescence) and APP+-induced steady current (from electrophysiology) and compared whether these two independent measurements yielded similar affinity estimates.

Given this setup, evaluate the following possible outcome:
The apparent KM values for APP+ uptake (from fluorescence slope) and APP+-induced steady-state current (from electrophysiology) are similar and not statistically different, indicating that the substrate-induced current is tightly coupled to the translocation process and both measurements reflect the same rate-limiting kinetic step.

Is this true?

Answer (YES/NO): YES